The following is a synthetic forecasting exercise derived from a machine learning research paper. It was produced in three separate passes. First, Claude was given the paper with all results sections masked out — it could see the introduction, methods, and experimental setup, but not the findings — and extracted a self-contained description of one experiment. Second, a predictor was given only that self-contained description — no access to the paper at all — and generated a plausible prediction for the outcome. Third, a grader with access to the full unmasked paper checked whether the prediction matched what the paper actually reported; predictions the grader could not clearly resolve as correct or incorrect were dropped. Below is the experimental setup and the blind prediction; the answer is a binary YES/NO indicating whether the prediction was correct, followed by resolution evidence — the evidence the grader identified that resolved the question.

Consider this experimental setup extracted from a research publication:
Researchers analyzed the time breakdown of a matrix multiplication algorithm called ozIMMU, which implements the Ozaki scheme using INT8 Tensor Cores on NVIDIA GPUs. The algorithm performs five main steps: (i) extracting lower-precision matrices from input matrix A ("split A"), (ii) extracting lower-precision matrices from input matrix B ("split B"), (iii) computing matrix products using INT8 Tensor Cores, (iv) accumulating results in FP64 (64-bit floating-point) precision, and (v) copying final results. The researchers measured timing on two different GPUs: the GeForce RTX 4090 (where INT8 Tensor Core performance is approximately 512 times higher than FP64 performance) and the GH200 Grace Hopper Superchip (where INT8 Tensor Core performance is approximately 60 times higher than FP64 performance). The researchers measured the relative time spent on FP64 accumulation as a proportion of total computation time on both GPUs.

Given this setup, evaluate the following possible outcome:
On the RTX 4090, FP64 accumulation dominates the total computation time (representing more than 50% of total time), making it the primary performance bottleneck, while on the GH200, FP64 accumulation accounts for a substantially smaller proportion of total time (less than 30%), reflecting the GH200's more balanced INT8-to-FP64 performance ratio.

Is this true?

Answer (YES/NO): NO